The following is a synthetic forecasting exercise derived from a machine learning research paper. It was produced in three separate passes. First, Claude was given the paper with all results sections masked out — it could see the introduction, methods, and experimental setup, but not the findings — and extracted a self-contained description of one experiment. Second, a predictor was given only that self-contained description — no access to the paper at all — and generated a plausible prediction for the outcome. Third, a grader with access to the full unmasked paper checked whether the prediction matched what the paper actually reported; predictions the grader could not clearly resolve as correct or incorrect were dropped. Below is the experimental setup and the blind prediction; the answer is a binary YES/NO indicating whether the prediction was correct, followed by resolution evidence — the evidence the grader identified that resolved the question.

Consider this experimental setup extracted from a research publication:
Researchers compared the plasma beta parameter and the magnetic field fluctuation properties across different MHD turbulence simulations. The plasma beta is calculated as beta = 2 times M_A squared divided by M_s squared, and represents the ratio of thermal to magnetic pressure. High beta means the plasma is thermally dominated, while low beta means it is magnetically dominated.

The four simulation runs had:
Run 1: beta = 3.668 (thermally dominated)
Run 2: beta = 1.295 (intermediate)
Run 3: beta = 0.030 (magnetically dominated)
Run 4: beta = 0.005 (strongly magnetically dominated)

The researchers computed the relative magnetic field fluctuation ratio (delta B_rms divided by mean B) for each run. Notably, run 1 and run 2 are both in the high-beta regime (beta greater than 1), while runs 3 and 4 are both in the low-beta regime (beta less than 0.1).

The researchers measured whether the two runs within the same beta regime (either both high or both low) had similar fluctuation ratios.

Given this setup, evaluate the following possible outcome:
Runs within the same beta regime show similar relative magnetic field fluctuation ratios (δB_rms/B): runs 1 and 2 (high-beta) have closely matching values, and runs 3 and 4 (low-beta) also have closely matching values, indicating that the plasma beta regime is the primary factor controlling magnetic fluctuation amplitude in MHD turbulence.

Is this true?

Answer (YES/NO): NO